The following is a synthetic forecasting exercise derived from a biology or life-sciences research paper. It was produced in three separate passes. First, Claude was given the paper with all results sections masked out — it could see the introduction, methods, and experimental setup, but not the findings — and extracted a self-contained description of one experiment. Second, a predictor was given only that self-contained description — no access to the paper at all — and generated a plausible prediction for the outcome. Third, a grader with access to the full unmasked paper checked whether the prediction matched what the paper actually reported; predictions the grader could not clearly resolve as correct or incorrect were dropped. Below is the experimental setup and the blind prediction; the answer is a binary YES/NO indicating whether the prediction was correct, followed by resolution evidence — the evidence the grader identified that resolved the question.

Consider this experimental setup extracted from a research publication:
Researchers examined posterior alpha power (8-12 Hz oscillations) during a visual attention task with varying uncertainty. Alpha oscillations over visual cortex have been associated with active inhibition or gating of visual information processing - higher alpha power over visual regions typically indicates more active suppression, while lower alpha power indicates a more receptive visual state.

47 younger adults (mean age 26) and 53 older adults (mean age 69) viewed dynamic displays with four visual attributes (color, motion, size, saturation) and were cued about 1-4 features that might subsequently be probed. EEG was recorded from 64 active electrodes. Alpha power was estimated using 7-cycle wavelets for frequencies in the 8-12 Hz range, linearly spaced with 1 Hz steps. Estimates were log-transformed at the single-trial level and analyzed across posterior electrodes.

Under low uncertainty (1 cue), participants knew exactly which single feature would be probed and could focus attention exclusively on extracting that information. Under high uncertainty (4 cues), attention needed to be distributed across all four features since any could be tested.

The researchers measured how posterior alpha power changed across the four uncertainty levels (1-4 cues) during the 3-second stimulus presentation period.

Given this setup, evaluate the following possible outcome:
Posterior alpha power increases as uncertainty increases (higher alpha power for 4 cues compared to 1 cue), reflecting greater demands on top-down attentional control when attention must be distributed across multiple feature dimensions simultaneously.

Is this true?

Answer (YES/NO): NO